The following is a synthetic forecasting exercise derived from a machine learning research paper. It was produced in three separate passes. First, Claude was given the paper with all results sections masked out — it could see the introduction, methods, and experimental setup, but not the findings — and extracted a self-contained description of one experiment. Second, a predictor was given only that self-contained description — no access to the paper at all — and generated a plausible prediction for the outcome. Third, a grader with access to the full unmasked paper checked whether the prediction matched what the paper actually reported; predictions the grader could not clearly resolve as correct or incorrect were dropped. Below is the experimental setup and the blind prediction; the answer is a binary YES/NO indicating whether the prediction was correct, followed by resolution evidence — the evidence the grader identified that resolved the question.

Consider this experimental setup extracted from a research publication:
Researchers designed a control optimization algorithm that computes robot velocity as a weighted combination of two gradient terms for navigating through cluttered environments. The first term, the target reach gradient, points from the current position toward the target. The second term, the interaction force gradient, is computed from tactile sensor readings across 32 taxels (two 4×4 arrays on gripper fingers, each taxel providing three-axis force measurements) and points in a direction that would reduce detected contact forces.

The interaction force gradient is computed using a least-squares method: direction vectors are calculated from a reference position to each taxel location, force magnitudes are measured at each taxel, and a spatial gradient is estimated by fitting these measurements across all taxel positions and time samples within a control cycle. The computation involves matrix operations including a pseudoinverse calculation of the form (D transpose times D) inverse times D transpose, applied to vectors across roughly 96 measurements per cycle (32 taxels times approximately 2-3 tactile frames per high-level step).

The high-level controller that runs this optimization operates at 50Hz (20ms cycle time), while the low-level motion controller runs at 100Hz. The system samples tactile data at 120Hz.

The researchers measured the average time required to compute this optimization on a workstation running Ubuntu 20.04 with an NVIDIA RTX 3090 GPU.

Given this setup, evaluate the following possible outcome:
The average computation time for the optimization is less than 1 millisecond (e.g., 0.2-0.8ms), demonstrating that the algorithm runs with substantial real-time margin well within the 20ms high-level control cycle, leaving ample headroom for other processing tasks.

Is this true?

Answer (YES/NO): NO